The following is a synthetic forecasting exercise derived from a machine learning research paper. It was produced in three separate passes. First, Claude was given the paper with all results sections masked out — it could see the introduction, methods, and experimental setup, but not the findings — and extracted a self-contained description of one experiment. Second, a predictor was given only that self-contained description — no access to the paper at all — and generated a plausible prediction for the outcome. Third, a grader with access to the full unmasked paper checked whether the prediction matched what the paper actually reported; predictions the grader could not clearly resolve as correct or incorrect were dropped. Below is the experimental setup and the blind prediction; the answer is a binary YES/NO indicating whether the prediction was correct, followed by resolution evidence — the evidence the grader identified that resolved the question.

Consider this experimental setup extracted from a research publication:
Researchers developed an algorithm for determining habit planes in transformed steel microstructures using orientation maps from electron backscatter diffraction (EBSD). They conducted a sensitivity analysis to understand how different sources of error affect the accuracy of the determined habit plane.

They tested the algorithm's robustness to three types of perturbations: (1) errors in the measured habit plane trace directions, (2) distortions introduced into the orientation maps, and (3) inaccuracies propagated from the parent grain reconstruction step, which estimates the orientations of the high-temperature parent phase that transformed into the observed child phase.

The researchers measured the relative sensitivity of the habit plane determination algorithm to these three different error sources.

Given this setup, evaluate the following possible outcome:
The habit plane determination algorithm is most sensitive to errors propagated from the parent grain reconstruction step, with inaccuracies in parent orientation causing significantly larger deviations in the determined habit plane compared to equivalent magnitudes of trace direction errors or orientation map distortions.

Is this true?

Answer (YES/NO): YES